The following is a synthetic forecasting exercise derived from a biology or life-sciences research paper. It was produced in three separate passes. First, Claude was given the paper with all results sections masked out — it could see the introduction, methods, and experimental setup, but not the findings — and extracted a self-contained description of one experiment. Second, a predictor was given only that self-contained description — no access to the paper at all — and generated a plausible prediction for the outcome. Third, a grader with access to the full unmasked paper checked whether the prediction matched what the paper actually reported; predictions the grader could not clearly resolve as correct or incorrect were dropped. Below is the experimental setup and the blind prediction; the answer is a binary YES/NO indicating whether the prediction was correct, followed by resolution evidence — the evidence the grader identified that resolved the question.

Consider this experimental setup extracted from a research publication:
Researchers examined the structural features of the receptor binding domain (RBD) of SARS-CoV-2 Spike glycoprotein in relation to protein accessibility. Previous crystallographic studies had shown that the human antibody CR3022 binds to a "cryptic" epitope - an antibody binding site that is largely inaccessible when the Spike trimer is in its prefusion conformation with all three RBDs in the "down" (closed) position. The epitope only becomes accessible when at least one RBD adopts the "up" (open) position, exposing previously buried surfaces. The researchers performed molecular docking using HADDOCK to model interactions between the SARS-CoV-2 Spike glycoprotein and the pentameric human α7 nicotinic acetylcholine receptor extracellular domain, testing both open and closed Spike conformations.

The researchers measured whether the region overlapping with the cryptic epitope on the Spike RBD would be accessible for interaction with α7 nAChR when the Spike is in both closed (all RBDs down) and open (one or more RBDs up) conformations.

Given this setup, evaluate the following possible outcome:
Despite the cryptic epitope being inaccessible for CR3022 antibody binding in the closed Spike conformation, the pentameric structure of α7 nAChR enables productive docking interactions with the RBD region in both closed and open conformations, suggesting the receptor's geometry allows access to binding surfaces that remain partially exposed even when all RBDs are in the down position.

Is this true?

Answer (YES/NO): YES